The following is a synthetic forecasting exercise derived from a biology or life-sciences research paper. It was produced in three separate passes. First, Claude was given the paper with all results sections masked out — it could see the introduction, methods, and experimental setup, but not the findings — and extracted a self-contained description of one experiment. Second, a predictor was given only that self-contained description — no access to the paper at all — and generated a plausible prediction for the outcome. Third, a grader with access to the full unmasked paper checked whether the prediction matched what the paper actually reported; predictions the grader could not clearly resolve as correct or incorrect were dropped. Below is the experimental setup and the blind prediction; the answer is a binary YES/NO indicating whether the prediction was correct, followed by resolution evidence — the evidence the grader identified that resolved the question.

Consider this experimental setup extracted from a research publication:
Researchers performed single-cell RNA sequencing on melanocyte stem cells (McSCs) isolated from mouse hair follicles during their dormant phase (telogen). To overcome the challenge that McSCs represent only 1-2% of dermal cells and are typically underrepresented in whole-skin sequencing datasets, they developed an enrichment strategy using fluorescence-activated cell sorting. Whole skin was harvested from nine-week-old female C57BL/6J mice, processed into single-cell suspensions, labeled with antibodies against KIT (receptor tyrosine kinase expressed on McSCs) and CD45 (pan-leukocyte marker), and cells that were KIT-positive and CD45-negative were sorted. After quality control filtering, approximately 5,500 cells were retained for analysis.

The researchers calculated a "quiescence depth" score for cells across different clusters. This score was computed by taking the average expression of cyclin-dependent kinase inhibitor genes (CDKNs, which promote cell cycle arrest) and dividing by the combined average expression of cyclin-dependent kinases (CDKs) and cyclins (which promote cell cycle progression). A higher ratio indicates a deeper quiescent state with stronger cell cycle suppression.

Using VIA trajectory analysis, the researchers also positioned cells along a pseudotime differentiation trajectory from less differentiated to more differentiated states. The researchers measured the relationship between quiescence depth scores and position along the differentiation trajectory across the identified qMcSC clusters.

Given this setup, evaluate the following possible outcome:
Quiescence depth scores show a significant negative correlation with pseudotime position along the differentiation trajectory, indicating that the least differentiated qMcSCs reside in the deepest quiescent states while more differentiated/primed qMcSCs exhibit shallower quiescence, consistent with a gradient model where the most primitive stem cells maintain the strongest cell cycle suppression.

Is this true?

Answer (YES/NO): NO